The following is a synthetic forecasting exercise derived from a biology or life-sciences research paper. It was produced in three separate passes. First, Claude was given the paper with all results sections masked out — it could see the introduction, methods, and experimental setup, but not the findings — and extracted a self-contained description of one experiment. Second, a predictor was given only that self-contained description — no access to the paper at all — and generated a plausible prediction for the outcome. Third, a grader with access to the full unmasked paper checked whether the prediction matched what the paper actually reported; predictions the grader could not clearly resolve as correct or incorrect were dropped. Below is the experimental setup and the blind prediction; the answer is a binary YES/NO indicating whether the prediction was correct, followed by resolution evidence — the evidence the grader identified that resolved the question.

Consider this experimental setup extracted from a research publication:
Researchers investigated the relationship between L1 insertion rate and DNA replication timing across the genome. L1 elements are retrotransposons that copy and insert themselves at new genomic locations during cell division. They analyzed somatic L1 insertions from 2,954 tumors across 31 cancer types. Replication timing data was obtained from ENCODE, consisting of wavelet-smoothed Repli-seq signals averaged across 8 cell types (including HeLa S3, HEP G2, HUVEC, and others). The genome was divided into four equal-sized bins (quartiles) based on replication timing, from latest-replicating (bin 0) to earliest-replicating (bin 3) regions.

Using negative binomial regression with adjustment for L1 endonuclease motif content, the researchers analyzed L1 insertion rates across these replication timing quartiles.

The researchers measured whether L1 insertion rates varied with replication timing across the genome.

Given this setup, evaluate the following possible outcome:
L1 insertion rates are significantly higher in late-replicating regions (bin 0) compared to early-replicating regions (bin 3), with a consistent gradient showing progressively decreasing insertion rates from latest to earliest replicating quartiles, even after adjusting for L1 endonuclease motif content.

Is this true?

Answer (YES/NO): YES